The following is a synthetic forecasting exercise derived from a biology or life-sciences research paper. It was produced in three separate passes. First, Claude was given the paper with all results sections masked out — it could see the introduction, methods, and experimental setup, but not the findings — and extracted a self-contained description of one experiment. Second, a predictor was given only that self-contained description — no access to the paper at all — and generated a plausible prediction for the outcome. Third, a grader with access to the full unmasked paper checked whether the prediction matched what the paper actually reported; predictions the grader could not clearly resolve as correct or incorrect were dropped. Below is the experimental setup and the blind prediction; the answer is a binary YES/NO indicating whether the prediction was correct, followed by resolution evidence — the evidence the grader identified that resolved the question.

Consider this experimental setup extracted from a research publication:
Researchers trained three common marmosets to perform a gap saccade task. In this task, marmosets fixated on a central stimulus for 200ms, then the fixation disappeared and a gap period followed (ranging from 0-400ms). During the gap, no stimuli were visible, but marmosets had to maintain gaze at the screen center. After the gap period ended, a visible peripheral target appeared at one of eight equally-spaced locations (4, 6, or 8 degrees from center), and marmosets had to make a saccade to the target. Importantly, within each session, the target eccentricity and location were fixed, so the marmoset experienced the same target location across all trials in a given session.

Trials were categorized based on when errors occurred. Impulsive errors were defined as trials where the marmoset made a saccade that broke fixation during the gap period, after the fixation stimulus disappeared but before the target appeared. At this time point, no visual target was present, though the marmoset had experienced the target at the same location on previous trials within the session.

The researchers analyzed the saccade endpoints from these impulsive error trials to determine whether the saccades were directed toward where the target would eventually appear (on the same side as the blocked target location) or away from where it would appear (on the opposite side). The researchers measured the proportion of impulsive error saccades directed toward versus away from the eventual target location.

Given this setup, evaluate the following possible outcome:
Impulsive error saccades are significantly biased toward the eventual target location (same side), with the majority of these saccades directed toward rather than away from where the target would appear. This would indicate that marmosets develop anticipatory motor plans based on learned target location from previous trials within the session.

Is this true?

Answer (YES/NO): NO